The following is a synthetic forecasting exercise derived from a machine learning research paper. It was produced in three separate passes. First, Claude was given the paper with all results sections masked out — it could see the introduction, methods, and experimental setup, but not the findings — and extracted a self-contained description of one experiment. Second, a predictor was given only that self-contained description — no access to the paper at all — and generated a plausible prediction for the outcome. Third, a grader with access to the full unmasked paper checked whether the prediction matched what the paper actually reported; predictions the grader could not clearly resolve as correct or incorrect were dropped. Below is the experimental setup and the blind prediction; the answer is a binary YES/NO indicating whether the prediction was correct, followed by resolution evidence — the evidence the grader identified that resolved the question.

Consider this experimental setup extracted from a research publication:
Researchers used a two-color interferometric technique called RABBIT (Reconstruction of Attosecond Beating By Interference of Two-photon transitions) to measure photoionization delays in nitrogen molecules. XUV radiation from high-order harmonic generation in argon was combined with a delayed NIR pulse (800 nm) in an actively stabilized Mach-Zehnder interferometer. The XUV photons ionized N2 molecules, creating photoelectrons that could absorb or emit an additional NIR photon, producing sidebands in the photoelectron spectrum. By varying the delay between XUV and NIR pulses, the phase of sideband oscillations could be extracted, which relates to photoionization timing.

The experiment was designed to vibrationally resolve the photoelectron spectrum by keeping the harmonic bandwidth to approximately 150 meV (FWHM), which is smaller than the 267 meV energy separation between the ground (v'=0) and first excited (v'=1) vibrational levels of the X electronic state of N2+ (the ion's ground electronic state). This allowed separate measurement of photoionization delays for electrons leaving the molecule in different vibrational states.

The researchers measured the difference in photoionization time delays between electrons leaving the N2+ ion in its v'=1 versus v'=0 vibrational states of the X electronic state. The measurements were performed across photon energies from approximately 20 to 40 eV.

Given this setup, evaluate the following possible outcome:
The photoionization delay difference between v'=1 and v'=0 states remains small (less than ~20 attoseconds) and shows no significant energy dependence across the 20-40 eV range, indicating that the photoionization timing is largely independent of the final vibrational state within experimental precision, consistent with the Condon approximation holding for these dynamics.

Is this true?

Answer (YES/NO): NO